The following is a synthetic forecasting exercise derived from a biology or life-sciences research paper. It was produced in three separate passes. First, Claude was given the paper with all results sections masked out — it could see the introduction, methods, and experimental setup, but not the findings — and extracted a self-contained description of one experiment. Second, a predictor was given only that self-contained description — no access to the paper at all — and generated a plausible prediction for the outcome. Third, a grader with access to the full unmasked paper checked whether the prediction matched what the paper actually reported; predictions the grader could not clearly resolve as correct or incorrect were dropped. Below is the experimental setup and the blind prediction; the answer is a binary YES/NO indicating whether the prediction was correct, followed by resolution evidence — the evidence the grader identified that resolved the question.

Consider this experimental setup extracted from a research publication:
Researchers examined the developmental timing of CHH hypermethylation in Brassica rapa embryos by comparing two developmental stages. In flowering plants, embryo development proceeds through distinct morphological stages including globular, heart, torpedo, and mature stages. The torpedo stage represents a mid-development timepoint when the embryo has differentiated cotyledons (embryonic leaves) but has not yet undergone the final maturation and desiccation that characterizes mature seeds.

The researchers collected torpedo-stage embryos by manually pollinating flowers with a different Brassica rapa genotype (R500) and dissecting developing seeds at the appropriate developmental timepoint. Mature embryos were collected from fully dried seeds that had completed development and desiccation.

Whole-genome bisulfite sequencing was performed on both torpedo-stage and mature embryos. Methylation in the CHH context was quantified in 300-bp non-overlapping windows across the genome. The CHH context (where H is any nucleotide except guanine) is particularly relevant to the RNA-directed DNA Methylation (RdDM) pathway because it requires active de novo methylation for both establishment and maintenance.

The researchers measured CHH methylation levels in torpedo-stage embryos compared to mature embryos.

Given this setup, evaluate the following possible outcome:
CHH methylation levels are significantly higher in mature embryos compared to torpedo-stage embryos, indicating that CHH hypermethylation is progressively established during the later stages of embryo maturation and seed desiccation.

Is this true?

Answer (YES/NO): YES